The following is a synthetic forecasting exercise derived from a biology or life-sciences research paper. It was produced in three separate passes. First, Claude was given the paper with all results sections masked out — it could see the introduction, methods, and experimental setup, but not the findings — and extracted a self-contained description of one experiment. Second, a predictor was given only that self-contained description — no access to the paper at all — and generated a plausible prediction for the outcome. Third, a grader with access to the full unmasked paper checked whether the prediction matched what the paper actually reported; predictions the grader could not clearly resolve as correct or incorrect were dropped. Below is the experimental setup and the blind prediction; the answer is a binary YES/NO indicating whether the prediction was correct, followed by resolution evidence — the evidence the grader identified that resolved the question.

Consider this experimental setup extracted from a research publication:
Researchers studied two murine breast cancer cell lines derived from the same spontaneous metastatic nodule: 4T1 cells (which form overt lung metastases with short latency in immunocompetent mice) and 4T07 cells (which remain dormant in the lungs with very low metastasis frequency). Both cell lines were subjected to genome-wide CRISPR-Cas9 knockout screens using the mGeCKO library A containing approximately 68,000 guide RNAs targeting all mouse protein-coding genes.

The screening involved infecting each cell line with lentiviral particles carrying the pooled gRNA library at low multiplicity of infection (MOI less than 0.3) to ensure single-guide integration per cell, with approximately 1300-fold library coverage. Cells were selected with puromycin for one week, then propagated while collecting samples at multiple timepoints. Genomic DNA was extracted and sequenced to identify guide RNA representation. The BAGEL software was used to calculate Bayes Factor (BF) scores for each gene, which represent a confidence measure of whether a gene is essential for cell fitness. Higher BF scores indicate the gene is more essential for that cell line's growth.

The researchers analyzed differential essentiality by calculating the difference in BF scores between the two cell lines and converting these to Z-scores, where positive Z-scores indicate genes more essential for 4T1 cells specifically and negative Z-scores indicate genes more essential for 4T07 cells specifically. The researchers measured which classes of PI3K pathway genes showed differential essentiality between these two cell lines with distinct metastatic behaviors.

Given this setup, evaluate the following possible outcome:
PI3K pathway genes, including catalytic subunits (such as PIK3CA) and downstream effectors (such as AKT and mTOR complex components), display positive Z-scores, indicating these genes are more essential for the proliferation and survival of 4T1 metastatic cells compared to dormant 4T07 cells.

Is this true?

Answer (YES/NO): YES